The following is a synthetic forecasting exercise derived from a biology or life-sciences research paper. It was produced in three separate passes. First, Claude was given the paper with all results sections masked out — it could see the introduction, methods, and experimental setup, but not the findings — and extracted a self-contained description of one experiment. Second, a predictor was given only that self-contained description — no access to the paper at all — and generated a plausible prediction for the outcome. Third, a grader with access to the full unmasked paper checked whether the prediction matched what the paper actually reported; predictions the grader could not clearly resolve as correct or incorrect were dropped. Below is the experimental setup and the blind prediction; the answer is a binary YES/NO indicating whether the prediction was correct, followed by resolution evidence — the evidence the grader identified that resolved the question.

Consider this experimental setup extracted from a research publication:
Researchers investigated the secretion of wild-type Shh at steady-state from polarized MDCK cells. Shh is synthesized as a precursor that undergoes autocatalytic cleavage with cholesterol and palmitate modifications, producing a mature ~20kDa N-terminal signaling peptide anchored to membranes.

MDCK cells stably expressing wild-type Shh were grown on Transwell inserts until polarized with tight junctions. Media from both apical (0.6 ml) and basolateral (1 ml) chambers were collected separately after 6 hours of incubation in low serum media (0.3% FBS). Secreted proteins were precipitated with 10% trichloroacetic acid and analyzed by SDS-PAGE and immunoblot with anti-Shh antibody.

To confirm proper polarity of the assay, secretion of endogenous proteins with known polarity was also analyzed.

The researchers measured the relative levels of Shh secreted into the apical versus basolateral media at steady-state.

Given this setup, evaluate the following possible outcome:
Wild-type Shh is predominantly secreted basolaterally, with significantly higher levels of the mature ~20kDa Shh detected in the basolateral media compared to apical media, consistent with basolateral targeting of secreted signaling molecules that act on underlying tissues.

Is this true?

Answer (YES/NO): NO